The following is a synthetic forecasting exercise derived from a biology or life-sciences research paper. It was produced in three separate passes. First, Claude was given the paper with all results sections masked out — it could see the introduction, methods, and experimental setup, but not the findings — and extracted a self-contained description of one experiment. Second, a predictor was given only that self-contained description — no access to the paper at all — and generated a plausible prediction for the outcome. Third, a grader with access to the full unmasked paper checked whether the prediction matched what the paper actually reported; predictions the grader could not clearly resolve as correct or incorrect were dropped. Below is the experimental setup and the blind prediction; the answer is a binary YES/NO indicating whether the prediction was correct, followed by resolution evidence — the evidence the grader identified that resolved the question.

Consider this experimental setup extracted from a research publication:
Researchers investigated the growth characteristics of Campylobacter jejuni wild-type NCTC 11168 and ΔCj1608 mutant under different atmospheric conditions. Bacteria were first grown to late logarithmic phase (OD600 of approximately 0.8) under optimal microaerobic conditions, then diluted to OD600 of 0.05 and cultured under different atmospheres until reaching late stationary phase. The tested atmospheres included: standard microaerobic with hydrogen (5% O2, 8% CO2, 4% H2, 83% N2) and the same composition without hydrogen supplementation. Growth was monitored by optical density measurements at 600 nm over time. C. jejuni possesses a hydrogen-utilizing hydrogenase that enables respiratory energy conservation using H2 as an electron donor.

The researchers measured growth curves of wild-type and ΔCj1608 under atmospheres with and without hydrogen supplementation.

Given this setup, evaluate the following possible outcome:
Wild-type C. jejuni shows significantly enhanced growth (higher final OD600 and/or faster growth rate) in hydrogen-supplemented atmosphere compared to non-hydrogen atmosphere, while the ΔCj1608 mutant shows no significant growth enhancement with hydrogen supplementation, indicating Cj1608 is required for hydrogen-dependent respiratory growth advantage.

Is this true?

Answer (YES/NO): NO